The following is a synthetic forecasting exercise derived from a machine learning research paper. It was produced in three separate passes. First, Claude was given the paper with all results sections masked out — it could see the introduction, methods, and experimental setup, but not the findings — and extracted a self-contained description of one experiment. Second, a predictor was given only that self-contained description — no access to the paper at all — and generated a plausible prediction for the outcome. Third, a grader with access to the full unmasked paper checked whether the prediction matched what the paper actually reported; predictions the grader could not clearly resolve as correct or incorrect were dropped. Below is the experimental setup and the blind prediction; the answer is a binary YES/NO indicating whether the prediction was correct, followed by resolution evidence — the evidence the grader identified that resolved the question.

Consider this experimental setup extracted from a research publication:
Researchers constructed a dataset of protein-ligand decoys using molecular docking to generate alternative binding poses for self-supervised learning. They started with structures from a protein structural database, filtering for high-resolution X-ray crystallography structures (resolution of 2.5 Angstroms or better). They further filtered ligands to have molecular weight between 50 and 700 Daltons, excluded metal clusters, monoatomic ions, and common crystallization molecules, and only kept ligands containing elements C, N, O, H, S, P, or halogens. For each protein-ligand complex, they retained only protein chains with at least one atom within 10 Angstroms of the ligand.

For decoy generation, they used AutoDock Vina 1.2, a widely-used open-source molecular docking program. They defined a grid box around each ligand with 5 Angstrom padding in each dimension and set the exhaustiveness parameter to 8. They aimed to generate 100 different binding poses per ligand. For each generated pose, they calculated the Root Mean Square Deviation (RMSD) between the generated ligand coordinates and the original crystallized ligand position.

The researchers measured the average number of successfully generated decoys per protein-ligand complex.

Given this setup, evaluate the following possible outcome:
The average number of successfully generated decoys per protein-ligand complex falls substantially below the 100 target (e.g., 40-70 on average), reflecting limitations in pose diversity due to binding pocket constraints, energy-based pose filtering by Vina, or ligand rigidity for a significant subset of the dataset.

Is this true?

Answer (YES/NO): NO